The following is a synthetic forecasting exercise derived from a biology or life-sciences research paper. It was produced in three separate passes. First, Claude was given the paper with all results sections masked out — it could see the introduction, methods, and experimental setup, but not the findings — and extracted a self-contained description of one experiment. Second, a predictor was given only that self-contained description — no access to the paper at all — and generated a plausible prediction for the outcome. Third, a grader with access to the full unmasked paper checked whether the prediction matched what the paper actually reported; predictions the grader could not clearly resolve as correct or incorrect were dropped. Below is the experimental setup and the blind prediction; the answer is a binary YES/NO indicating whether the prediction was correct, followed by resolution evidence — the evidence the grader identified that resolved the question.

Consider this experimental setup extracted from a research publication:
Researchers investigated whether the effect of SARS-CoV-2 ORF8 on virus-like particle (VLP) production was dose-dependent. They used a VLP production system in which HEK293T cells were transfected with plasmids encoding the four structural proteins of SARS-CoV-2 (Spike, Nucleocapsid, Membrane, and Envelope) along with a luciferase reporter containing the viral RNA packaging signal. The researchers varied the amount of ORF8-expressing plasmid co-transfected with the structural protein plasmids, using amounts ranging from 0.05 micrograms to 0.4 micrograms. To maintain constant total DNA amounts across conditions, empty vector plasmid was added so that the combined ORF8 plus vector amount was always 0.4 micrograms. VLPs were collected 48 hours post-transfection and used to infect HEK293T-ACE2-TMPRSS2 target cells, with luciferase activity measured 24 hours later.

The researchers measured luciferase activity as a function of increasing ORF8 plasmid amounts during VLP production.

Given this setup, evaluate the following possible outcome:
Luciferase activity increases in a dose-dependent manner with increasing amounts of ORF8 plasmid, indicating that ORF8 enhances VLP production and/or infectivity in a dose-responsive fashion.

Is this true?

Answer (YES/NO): NO